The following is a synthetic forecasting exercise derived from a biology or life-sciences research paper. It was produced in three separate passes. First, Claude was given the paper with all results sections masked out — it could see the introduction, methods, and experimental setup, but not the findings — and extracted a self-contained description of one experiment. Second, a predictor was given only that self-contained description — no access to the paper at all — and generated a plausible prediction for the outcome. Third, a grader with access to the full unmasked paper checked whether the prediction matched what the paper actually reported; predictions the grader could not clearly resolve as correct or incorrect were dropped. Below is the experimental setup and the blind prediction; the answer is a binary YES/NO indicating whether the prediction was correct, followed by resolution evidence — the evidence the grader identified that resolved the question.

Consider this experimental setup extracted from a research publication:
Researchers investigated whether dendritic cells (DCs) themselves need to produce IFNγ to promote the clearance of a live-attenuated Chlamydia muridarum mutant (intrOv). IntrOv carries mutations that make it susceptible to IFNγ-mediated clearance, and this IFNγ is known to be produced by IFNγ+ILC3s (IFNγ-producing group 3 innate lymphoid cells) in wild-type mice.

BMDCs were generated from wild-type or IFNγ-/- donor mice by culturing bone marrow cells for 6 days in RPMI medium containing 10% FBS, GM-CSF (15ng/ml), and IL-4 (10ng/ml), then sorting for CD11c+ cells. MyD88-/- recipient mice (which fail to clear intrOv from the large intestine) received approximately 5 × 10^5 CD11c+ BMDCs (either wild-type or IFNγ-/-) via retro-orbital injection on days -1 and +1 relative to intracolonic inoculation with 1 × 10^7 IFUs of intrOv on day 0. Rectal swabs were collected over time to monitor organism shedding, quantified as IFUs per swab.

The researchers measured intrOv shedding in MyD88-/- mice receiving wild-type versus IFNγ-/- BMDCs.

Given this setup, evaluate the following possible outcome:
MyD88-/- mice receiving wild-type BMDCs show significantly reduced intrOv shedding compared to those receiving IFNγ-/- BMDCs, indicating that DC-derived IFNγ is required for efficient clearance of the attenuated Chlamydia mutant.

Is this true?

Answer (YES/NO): NO